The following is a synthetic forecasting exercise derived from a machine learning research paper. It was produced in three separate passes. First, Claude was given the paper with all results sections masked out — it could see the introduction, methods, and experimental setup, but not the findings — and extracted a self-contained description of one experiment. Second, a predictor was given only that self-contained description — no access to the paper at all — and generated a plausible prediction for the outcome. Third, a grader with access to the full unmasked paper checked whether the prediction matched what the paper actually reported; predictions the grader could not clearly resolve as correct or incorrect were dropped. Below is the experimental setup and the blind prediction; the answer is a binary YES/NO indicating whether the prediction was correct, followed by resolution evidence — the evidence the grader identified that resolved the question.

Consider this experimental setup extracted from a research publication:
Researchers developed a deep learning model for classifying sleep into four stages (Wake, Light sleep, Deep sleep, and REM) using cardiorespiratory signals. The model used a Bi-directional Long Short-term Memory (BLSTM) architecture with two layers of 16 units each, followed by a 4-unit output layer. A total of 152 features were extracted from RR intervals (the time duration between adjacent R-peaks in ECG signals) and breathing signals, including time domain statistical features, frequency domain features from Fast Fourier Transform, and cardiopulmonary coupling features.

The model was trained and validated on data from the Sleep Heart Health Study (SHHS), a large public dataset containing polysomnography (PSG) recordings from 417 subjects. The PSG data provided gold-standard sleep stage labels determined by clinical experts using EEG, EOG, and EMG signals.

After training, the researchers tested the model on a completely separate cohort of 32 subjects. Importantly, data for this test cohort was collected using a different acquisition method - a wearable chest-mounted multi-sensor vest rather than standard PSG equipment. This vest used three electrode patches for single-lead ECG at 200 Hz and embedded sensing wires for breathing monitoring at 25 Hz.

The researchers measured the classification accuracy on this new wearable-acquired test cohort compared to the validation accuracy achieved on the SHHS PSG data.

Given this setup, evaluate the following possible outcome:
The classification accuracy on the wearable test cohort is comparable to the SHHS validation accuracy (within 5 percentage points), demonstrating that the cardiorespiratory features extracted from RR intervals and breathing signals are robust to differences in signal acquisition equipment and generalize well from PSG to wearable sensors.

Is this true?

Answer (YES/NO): YES